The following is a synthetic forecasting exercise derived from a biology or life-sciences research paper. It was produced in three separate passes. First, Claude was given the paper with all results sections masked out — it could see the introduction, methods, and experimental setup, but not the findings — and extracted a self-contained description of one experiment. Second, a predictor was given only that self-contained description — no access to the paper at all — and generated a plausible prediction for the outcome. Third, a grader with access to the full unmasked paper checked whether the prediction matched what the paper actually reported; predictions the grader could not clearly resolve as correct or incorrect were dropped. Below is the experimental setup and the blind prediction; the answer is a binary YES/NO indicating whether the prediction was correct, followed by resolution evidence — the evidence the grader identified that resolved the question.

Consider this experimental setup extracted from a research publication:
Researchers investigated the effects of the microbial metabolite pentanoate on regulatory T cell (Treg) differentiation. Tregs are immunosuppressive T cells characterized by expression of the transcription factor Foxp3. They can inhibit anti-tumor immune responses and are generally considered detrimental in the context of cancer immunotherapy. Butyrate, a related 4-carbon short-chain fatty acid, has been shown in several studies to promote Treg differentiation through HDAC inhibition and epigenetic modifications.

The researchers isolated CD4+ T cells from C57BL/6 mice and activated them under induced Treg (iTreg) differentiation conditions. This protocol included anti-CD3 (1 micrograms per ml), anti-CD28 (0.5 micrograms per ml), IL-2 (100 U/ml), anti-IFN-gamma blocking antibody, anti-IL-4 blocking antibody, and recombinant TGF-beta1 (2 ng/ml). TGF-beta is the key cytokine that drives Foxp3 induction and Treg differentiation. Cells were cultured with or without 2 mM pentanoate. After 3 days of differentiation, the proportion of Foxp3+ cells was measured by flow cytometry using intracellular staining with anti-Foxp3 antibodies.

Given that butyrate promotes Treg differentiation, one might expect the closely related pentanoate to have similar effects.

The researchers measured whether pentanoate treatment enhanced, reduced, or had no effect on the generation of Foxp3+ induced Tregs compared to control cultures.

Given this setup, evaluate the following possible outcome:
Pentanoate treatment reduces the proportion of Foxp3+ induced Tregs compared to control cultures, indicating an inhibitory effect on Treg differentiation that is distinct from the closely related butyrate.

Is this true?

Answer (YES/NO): YES